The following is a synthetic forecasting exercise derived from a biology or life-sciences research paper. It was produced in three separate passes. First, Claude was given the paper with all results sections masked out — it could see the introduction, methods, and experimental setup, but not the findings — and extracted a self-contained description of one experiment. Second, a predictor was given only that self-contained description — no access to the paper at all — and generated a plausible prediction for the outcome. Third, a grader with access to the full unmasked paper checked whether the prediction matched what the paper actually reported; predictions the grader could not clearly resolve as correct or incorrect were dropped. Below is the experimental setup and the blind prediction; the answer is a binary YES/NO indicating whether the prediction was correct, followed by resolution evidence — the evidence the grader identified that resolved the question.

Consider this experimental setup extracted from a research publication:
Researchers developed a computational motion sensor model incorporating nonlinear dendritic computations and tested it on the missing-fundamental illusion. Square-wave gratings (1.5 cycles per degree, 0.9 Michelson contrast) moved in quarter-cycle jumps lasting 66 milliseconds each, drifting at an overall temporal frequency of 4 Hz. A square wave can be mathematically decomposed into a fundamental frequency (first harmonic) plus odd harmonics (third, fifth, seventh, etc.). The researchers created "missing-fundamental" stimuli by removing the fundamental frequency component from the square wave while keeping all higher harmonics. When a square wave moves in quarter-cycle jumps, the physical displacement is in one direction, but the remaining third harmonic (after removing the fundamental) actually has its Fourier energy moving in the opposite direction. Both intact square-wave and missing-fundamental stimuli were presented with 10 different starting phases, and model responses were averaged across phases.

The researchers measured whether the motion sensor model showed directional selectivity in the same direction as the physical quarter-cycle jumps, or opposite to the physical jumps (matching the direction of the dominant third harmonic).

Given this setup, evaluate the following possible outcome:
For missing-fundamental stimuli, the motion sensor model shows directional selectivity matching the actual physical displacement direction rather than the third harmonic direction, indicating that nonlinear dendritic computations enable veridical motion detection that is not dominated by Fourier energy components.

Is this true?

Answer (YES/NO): NO